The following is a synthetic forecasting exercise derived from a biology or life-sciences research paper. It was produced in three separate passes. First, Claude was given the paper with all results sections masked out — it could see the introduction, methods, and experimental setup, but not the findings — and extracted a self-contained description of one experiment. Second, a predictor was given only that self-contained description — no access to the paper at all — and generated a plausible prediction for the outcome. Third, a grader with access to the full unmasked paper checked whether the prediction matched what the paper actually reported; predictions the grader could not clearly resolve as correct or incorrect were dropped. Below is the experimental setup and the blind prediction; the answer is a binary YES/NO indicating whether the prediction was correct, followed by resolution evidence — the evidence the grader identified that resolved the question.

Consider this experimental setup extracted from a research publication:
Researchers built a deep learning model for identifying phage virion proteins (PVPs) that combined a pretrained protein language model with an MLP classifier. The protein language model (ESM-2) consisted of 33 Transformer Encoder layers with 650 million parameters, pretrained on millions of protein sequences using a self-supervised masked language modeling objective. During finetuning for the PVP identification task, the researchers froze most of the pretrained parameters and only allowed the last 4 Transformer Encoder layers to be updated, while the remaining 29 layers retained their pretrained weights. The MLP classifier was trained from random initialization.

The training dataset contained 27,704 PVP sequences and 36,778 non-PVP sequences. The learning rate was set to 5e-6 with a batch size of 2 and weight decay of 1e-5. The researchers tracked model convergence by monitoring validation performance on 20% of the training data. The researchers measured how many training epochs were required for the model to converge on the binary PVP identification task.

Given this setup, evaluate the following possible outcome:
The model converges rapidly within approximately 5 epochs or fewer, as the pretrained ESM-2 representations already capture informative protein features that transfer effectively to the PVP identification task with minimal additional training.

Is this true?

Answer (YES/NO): YES